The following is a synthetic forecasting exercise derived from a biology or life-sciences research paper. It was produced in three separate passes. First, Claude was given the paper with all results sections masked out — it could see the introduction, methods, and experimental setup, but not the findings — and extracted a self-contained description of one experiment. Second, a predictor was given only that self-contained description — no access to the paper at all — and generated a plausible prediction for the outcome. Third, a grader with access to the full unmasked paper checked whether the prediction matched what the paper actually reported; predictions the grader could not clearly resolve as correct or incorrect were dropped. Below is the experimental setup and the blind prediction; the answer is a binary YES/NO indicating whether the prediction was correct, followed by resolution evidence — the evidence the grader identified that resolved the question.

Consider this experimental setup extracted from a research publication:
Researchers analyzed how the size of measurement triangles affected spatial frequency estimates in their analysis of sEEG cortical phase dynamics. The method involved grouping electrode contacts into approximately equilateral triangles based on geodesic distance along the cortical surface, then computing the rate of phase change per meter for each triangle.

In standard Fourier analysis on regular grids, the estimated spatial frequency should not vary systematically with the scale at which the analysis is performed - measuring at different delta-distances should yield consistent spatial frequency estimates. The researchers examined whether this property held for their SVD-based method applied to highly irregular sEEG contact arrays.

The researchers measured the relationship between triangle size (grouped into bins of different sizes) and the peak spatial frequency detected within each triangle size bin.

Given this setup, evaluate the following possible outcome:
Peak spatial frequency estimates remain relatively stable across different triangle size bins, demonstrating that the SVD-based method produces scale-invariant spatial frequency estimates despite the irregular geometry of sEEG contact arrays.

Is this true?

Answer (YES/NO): NO